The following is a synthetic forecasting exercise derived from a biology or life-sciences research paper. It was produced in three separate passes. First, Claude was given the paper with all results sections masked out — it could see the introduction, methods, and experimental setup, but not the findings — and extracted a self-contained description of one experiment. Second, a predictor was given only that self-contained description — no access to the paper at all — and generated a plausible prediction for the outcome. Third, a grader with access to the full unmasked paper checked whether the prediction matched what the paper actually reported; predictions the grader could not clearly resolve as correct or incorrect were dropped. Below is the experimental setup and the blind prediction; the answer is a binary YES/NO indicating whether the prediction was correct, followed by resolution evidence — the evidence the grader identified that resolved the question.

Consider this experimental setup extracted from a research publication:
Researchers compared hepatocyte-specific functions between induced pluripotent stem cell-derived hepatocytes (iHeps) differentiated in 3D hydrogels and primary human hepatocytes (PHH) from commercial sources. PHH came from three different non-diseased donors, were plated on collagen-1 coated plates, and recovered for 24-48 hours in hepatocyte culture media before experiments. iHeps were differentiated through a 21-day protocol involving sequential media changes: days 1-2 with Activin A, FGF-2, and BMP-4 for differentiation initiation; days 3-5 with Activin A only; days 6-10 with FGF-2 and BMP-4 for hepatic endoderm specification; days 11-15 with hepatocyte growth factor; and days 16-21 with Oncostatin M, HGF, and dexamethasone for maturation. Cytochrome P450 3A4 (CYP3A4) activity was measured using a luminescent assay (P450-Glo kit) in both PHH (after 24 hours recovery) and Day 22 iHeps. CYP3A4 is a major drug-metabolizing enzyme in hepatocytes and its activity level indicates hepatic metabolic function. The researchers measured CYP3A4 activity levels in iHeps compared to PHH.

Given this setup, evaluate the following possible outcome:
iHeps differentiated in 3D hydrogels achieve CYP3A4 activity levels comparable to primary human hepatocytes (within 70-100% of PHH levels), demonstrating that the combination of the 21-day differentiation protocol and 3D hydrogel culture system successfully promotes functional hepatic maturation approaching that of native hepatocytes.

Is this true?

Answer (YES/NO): NO